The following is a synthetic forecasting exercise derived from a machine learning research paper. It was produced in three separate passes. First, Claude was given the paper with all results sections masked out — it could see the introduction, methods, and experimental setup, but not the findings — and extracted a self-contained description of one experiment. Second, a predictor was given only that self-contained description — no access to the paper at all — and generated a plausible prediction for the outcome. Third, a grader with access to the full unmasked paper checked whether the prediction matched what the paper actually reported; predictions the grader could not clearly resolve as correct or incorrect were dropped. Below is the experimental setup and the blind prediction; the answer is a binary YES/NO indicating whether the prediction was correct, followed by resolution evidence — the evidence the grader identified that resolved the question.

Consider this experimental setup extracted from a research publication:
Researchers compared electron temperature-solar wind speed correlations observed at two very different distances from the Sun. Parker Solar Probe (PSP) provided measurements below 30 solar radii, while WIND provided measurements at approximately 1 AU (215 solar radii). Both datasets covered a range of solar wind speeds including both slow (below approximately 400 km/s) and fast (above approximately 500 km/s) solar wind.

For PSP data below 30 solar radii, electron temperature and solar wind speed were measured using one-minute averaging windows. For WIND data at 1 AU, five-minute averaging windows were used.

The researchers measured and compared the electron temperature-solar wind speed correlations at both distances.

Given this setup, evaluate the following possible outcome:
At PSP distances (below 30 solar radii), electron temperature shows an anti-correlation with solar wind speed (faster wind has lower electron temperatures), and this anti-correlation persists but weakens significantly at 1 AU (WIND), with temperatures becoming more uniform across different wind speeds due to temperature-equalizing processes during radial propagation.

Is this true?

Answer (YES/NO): NO